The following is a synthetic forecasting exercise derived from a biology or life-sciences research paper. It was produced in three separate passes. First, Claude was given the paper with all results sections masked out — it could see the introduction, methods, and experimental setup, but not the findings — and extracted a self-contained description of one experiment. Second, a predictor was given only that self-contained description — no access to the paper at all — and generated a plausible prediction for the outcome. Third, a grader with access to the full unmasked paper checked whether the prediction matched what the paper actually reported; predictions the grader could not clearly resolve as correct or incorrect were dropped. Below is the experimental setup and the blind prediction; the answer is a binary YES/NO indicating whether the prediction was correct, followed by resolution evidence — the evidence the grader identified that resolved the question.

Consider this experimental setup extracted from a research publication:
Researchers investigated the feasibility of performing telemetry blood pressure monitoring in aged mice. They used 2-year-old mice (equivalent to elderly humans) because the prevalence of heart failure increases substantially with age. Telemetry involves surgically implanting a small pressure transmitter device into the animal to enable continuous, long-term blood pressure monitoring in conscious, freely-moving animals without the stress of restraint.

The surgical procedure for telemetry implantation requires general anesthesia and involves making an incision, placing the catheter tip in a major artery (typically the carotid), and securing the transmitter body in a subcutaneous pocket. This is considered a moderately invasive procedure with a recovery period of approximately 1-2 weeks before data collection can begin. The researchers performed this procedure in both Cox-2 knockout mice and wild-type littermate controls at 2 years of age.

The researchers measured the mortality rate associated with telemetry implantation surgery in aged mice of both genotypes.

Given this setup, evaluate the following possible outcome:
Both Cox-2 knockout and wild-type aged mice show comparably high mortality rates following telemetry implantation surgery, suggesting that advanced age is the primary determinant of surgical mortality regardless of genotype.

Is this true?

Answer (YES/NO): YES